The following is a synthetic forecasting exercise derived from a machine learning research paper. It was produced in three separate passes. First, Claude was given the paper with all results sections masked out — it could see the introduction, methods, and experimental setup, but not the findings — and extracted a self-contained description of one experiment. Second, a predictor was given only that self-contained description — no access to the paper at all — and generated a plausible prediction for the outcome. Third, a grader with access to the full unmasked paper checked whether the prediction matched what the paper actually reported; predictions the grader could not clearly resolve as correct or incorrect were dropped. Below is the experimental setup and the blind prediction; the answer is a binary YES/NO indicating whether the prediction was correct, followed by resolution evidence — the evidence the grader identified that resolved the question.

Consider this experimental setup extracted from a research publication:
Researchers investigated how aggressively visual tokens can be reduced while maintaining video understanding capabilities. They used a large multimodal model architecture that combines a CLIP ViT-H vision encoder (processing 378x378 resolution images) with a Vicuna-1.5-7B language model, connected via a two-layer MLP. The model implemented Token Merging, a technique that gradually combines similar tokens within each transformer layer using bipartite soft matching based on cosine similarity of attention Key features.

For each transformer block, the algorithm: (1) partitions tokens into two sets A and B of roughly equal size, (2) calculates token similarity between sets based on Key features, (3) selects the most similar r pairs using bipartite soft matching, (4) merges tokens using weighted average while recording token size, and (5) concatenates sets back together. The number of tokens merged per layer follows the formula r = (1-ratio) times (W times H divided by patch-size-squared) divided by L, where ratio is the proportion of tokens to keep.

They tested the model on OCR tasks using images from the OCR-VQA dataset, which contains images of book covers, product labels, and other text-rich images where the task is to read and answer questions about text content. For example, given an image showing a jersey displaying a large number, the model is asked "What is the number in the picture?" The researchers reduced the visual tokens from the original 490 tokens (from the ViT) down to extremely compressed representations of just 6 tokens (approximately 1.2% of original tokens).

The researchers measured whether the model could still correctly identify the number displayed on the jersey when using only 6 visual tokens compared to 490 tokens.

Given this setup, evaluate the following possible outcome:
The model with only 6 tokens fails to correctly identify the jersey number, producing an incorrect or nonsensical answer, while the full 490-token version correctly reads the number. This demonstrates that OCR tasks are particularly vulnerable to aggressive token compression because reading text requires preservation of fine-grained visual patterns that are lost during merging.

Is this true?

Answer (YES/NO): NO